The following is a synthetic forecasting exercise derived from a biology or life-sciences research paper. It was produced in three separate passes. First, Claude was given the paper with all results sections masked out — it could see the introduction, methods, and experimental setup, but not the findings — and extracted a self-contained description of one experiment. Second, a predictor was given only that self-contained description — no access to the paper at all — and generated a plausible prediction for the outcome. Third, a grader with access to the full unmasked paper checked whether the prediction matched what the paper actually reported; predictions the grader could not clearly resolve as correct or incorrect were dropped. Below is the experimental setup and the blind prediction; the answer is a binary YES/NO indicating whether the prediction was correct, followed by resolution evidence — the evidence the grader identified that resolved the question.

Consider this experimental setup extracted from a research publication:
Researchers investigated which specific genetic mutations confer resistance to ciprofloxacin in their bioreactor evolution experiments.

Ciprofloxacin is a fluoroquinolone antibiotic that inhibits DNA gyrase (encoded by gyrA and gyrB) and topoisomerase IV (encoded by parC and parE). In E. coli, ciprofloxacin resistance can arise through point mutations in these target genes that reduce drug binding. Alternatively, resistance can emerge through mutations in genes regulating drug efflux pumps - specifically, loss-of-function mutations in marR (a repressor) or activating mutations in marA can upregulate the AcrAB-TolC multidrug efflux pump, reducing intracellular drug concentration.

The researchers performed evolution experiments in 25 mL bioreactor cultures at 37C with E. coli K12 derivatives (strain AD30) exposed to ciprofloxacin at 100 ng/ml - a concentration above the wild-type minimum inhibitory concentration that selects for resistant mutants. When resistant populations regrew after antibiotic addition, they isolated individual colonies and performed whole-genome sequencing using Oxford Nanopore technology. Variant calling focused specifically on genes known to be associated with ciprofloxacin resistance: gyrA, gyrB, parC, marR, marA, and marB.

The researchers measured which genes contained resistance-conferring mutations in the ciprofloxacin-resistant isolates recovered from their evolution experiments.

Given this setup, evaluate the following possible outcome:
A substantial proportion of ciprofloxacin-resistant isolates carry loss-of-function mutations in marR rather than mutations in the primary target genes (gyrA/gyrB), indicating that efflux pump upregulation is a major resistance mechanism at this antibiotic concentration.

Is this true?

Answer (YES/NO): NO